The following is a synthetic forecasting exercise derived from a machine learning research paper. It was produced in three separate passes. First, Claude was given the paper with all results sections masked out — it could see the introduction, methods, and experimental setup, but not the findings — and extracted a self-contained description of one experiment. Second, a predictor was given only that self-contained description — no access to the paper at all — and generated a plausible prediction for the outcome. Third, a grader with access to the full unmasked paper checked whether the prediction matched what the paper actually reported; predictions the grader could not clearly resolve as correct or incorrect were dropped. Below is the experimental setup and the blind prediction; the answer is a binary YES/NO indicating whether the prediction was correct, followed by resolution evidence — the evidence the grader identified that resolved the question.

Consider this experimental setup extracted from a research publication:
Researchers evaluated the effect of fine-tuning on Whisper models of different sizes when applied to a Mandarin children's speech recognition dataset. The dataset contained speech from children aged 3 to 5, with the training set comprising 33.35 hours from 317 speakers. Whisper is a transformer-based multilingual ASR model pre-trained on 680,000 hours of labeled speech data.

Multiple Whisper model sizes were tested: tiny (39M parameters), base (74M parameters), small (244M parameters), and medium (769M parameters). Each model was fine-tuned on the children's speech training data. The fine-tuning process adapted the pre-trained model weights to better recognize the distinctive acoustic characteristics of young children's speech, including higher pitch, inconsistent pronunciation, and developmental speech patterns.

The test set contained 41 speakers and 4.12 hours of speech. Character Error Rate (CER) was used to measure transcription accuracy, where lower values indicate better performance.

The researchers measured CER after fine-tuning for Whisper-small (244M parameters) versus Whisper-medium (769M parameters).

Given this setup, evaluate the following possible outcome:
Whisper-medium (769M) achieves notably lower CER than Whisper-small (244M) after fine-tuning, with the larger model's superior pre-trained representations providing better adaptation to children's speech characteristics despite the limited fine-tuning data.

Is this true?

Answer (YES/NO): NO